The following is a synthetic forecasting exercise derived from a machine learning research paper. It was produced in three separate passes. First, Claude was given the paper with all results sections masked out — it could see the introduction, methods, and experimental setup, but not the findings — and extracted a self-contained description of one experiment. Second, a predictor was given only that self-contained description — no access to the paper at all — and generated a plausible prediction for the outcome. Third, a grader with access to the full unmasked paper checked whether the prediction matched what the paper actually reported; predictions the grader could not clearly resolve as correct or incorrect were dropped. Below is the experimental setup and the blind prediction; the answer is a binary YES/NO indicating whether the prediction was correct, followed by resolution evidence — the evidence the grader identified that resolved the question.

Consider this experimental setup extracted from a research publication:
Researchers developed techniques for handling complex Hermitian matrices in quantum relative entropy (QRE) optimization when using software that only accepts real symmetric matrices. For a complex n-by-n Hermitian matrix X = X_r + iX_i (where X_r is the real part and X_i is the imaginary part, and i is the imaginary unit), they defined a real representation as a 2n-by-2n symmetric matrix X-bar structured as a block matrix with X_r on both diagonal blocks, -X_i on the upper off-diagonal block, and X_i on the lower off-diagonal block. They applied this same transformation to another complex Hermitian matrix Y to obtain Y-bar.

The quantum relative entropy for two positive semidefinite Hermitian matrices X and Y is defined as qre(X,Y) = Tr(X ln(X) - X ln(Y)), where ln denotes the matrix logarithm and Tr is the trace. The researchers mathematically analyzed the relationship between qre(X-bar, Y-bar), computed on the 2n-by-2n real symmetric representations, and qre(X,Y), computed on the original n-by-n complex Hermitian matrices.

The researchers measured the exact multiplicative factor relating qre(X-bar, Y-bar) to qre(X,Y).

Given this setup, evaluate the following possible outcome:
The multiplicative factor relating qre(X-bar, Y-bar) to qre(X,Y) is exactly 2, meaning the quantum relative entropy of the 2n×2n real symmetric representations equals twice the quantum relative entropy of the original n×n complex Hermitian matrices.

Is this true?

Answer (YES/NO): YES